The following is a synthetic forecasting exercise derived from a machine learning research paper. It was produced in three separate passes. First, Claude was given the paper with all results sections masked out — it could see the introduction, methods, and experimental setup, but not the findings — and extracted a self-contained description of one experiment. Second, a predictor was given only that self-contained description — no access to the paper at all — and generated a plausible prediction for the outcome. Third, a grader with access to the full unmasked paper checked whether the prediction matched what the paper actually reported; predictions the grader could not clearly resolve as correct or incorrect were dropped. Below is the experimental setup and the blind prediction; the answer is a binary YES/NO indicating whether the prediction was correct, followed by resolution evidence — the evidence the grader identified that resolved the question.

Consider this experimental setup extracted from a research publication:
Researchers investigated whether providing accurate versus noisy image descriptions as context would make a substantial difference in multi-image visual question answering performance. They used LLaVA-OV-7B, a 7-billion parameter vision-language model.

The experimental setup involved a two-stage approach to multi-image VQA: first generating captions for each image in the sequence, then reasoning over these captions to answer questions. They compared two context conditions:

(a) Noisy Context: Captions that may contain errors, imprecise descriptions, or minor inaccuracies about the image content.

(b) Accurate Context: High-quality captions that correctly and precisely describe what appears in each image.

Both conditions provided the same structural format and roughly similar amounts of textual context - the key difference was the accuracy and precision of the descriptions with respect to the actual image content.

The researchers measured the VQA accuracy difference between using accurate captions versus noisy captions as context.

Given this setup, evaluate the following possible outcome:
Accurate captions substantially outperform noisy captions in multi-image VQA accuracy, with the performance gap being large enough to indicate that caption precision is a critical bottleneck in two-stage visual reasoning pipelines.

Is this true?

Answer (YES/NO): NO